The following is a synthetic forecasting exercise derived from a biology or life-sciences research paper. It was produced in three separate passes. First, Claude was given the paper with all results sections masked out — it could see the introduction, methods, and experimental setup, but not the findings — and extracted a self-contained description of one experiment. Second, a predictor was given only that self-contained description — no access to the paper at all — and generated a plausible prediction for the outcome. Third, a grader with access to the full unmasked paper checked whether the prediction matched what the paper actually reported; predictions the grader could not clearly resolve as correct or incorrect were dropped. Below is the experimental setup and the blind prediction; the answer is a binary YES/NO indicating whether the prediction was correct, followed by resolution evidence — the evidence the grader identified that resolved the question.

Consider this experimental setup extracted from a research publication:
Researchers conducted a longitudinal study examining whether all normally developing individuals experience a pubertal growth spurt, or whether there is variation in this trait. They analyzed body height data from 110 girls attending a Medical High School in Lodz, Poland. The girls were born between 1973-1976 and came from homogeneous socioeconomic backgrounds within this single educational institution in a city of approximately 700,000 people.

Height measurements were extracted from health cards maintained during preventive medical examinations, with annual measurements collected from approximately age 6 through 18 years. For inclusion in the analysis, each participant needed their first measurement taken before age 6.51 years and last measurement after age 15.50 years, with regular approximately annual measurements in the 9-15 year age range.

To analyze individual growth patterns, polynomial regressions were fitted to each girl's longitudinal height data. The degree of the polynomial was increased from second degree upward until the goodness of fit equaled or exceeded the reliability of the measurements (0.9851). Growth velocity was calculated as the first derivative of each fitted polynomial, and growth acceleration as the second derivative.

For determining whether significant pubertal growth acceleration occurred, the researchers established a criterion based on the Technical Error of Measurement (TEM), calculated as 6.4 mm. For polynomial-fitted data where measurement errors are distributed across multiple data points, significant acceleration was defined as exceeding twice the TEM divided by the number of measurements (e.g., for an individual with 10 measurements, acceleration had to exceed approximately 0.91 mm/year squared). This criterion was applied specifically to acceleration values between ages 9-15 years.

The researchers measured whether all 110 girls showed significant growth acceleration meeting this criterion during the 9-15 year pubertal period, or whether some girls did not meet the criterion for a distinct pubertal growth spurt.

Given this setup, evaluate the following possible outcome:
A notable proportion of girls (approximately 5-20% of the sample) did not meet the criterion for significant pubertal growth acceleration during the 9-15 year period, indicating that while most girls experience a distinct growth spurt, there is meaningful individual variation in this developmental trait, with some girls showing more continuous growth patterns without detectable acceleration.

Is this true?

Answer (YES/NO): YES